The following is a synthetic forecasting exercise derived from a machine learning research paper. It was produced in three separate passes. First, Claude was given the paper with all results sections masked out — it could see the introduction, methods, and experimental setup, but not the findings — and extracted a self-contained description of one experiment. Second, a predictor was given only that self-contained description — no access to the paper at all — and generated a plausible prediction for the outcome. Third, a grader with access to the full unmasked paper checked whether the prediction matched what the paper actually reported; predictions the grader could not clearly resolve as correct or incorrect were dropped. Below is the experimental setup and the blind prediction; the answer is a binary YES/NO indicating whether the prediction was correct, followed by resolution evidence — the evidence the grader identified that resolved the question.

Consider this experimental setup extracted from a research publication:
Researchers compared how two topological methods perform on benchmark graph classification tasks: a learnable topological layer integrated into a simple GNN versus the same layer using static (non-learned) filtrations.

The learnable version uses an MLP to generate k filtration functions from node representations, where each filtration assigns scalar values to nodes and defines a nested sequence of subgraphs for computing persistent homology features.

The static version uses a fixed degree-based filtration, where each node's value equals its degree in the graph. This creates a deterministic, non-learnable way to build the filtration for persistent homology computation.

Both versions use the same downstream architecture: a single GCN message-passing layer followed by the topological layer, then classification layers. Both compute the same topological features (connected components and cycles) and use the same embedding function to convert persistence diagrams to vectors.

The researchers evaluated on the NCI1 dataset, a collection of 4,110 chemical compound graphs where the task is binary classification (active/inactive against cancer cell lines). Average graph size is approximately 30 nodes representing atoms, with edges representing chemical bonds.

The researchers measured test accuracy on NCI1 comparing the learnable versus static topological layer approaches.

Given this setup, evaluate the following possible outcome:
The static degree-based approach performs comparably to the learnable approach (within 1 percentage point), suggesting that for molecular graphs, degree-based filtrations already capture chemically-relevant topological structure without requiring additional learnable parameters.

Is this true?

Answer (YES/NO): YES